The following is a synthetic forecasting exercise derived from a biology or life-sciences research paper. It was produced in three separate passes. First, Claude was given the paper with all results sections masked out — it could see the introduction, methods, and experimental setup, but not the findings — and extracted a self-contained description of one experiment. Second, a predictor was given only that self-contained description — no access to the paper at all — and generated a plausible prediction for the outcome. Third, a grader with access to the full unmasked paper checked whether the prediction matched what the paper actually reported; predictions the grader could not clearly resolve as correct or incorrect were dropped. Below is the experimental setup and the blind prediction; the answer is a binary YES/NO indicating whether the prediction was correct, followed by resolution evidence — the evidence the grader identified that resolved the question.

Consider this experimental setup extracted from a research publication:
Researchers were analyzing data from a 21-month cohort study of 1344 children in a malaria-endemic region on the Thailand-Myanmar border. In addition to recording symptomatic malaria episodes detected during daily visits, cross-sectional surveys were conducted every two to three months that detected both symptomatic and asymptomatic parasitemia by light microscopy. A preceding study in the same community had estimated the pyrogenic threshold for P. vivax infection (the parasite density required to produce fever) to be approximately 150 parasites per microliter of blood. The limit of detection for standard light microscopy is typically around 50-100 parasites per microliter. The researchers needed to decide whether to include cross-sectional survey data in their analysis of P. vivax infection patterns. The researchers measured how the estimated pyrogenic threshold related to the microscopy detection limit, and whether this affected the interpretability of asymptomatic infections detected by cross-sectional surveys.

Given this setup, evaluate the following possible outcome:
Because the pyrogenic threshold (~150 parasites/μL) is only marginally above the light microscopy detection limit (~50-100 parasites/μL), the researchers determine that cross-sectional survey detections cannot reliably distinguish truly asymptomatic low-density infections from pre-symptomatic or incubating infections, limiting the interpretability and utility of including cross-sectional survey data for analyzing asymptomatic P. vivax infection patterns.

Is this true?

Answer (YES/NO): YES